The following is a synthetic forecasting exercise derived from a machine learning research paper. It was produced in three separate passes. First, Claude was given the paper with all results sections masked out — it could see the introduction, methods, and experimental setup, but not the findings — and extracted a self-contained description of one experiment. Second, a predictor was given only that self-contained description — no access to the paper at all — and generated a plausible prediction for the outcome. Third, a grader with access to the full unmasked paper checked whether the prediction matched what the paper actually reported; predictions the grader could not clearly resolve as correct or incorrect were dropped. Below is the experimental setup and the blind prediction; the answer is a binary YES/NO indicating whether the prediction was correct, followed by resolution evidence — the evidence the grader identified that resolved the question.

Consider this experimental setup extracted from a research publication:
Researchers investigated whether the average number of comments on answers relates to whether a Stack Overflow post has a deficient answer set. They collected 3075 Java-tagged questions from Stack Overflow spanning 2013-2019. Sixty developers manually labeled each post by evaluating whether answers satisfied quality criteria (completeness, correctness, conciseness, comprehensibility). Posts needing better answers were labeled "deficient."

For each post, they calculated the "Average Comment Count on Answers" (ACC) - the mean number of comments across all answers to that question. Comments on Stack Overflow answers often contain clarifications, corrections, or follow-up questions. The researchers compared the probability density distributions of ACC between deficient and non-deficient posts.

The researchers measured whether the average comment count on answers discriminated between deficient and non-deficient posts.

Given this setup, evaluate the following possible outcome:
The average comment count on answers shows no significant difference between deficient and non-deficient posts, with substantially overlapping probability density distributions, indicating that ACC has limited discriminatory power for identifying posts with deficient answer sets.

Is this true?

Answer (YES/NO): YES